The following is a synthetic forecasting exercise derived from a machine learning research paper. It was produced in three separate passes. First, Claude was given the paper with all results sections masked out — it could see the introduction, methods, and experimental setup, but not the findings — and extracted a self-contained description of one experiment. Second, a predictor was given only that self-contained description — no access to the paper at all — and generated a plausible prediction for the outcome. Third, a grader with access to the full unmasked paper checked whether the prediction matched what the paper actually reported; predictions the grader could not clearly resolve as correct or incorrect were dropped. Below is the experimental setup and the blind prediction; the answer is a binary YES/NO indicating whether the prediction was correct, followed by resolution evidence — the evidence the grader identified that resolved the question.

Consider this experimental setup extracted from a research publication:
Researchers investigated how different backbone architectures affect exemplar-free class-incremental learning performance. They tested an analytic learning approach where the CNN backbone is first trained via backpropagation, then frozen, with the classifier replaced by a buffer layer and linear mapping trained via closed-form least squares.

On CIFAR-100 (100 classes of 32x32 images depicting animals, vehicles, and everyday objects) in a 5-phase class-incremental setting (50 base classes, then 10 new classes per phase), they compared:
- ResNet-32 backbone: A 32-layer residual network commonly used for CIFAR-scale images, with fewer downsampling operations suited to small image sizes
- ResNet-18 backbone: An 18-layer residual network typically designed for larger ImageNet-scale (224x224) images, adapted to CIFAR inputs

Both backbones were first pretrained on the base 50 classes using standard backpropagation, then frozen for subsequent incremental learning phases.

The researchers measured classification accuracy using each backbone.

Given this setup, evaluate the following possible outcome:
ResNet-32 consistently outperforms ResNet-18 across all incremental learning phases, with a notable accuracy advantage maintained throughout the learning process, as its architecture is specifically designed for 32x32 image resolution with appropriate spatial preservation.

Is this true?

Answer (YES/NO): NO